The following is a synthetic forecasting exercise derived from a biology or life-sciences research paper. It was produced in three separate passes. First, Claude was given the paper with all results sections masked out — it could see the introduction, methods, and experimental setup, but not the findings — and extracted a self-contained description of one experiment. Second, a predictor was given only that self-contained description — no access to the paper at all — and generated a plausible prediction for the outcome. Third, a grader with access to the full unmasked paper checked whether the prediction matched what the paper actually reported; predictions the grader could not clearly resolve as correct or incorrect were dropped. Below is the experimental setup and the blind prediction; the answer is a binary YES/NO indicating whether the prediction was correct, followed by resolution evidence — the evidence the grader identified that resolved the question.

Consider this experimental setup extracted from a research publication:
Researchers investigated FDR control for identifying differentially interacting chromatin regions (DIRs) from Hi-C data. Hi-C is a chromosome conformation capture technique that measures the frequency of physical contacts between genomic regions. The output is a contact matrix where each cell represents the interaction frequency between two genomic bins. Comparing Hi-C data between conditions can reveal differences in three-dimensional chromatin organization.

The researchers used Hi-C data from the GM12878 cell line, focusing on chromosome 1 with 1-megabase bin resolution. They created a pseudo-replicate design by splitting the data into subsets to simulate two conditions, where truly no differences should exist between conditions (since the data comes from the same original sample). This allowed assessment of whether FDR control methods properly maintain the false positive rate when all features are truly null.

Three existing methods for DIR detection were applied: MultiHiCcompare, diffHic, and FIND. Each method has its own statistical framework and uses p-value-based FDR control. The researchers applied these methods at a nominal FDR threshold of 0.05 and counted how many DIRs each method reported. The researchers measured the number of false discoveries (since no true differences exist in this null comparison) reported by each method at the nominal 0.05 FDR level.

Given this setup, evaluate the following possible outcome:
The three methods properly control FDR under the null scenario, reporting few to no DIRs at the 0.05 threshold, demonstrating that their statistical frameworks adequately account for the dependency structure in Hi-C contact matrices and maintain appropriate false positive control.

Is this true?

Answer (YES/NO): NO